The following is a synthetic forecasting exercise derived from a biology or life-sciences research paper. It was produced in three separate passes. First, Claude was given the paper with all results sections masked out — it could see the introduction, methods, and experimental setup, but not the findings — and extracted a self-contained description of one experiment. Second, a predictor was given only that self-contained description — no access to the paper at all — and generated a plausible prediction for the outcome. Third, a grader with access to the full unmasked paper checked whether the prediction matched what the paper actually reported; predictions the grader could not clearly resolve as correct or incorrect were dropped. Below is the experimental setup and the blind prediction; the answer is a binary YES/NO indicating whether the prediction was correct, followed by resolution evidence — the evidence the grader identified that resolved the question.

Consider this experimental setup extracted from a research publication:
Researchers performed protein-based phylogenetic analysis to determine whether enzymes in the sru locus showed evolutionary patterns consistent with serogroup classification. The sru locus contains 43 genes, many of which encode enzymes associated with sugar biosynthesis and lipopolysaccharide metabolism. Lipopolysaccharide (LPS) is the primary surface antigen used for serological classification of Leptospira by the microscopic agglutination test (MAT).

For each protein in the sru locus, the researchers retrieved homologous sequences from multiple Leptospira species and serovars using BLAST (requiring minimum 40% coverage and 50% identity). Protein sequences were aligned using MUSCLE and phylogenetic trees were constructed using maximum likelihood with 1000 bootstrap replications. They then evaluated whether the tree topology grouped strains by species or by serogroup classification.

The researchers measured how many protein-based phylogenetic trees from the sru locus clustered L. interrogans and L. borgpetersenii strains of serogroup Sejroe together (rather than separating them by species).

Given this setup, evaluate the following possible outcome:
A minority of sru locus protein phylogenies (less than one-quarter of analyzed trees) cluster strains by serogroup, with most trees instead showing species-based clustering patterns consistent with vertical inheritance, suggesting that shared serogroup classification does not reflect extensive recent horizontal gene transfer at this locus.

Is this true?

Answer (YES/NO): NO